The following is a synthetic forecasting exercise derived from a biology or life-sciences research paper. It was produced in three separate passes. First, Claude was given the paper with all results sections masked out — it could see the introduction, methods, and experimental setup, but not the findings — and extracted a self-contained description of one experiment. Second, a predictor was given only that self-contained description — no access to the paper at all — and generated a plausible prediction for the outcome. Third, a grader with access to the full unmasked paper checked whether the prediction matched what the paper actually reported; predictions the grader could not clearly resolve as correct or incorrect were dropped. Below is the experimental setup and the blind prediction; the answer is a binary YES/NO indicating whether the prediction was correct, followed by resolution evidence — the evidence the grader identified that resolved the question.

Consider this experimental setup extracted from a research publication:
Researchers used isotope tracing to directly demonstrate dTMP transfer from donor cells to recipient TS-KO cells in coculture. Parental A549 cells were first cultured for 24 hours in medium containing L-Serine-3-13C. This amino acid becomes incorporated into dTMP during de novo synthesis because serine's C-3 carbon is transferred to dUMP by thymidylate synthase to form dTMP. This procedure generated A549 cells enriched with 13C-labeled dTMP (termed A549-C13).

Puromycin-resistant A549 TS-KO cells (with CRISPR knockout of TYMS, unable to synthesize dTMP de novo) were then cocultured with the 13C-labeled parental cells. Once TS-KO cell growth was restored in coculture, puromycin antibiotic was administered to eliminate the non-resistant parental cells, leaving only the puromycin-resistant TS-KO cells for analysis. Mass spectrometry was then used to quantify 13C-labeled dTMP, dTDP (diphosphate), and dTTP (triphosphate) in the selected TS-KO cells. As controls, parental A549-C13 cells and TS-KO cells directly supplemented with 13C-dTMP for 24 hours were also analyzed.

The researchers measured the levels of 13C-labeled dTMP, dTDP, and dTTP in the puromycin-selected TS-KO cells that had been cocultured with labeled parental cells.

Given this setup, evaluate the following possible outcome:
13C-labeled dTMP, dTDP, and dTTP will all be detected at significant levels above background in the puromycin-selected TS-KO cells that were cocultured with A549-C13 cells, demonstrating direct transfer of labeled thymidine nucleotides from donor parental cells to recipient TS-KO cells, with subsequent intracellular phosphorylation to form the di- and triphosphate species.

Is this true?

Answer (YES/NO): YES